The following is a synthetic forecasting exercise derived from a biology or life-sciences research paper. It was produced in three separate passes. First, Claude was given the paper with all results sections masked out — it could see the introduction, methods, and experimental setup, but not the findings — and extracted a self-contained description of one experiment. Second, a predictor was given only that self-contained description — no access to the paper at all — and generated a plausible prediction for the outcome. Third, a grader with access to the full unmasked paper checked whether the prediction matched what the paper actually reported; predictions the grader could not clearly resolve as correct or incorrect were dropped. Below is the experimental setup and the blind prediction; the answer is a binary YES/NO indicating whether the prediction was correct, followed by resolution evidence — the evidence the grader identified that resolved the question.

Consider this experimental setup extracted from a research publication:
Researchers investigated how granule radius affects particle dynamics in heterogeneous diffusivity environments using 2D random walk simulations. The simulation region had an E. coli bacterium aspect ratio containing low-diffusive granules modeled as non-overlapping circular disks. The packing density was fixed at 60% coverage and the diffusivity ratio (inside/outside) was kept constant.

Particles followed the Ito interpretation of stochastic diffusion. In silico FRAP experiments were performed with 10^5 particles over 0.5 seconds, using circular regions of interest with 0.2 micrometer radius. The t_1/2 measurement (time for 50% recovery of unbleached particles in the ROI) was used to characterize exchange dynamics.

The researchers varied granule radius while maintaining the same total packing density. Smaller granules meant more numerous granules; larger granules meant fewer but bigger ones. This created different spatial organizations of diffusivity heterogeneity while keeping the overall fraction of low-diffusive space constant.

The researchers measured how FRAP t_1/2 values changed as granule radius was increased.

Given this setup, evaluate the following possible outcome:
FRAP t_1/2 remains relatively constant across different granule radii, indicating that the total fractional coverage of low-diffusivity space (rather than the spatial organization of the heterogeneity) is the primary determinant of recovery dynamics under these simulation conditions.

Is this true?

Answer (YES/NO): NO